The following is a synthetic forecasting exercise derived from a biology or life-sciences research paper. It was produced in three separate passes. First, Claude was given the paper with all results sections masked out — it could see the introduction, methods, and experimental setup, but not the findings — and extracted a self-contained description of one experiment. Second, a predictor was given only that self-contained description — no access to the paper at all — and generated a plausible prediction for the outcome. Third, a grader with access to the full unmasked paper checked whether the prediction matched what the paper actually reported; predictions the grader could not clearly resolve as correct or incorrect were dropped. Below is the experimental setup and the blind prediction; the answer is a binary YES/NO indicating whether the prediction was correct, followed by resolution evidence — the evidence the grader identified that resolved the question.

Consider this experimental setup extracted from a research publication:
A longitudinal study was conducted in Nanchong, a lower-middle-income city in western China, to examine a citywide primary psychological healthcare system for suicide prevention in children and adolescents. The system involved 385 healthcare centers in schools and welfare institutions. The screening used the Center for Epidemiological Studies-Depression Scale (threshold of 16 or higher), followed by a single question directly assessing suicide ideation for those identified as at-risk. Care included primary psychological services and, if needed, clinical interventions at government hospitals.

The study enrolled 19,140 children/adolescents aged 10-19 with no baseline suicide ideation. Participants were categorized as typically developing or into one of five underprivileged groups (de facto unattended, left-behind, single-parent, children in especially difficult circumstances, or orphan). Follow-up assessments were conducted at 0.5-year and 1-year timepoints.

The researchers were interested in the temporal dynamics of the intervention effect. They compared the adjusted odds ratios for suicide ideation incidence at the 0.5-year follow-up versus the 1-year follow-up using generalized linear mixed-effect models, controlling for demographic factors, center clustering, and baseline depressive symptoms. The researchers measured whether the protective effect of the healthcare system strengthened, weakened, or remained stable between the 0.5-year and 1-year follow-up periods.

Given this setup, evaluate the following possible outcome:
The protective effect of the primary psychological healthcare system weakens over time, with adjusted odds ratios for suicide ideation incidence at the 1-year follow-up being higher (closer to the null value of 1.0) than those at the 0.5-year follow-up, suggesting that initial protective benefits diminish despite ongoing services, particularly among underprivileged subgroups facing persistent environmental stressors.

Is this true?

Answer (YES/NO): NO